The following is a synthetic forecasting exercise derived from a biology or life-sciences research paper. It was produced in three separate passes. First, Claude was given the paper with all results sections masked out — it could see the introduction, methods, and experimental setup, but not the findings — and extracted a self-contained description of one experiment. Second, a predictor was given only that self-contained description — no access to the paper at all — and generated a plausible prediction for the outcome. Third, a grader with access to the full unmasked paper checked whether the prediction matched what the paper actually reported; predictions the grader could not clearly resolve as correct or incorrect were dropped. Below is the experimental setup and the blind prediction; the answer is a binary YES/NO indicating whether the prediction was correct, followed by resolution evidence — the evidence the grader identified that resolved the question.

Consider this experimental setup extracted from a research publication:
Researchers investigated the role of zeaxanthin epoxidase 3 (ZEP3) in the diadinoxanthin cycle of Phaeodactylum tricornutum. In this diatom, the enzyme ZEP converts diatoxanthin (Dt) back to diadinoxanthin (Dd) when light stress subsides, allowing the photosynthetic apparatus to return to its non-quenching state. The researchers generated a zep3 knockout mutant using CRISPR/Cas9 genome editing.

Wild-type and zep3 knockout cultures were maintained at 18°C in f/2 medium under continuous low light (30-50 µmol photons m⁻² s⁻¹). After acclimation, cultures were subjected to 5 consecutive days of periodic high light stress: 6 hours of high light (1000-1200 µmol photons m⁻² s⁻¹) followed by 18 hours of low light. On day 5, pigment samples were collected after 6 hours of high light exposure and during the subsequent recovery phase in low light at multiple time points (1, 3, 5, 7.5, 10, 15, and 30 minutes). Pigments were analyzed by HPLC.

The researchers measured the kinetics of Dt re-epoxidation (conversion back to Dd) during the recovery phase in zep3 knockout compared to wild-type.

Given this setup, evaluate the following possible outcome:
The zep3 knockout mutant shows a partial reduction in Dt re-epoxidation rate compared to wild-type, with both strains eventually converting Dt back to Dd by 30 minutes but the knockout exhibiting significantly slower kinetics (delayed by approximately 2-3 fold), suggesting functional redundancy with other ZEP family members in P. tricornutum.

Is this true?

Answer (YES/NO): NO